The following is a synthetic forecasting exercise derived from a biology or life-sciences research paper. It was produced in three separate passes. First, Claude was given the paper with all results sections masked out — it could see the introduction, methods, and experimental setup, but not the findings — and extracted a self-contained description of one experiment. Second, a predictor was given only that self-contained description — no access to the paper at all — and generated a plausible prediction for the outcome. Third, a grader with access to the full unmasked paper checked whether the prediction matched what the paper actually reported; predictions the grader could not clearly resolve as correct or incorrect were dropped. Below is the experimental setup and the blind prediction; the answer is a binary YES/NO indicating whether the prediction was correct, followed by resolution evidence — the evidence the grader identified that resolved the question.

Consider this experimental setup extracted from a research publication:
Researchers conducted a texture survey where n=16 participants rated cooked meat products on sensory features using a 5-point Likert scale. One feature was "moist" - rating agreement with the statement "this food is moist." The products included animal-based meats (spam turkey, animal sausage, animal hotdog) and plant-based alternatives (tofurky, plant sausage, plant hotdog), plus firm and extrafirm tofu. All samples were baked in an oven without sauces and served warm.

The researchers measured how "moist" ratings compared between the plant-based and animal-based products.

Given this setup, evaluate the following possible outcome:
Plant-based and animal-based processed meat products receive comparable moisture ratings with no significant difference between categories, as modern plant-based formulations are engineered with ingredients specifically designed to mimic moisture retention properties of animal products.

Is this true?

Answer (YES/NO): NO